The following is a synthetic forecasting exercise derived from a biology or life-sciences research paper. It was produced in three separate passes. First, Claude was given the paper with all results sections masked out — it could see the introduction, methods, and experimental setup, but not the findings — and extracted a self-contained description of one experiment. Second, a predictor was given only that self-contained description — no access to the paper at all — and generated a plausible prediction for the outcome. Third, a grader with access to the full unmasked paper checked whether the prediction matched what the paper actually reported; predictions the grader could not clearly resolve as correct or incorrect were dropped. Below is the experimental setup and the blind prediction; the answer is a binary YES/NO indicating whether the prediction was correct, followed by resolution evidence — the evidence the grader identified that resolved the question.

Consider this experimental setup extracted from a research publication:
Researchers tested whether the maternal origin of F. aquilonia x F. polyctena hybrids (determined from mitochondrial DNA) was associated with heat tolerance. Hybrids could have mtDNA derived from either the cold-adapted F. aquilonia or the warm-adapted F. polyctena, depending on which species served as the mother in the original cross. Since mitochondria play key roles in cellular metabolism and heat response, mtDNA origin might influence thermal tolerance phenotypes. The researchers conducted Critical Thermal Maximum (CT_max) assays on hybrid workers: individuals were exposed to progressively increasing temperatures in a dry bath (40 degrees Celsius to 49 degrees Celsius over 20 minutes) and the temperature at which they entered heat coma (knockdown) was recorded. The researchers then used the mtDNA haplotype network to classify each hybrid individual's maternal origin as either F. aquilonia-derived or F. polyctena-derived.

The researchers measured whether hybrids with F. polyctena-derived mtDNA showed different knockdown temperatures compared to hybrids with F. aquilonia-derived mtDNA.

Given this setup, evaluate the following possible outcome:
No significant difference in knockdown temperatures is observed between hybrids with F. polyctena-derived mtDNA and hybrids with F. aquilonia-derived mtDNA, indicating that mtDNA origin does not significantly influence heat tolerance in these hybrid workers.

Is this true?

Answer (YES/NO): YES